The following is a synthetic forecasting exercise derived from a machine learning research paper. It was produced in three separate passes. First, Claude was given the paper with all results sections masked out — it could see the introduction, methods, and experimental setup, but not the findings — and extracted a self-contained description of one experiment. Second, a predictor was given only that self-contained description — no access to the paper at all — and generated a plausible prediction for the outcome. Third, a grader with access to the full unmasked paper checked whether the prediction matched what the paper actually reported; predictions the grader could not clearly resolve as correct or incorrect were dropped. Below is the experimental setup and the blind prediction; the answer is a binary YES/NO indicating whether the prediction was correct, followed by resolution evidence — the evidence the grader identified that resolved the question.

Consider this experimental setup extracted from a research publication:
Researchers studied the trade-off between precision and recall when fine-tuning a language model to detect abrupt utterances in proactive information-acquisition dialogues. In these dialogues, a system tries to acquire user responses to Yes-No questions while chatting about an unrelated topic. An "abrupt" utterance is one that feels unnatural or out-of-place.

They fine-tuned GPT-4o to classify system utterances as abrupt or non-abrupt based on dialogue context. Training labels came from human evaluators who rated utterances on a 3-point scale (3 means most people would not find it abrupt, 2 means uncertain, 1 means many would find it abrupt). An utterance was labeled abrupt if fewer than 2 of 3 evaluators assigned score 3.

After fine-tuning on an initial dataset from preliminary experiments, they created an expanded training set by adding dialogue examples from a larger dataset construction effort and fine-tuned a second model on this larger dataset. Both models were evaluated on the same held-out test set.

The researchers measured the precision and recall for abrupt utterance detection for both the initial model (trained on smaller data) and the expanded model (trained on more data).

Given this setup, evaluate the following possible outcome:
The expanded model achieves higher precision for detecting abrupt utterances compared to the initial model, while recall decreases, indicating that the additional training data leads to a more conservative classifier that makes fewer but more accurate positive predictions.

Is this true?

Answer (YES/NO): NO